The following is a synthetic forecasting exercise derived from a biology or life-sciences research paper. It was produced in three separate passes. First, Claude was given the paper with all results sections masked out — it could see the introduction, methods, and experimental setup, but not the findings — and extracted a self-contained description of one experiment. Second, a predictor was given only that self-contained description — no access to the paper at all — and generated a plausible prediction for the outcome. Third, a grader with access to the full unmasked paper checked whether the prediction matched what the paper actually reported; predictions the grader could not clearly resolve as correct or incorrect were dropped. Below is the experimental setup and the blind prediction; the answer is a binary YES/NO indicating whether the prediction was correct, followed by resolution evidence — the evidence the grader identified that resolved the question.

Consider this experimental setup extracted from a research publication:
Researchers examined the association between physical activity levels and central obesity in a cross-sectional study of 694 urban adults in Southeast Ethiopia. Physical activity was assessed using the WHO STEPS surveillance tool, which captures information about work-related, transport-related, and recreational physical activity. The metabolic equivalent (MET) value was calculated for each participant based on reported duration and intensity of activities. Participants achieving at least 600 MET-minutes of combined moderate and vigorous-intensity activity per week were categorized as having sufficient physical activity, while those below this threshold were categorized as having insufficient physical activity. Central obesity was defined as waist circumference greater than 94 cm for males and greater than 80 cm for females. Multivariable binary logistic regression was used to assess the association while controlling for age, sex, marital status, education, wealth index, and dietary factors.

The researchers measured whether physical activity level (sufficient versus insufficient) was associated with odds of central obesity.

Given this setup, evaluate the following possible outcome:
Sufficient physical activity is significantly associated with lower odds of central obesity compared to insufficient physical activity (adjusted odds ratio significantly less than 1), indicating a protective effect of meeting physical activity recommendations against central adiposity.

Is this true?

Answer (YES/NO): NO